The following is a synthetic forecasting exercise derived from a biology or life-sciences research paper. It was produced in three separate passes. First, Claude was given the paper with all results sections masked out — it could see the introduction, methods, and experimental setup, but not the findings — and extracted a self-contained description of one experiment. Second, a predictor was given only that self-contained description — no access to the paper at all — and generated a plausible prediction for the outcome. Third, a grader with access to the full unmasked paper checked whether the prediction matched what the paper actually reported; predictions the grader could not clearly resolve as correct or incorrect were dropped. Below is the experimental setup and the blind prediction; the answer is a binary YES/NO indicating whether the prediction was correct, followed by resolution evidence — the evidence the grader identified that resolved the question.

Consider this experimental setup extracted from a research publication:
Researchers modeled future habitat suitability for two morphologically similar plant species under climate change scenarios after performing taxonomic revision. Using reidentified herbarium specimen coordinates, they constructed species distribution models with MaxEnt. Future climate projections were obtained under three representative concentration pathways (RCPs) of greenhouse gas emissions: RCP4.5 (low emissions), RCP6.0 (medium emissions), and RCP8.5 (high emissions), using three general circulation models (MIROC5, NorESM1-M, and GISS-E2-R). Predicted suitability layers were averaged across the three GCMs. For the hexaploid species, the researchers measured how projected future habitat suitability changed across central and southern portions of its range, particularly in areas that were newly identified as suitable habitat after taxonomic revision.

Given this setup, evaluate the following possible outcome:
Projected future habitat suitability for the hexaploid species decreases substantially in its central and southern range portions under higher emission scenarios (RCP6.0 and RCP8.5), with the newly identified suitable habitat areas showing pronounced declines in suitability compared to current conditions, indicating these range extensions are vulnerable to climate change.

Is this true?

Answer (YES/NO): YES